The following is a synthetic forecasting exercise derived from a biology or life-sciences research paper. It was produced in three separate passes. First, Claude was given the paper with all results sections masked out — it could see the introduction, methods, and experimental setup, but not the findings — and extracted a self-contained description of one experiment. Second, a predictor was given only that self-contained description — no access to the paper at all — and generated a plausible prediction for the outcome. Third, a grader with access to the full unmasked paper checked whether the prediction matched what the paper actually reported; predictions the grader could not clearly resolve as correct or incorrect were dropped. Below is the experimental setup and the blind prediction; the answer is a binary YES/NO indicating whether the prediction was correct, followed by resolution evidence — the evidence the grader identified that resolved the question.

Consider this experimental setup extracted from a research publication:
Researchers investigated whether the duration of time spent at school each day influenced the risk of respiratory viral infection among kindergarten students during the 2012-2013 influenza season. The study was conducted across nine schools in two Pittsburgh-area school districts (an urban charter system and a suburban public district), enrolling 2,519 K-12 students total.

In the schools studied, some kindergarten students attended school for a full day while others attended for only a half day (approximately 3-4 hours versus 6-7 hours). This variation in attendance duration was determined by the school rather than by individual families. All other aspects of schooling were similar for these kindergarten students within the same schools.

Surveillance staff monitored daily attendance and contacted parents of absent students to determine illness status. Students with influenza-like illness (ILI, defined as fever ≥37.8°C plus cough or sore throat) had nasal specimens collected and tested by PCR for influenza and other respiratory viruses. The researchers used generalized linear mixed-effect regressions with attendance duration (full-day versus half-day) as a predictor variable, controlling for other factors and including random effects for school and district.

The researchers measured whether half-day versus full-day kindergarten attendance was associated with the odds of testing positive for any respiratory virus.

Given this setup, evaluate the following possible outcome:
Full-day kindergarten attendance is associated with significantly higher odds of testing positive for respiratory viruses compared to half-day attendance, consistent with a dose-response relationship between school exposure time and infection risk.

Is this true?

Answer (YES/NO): YES